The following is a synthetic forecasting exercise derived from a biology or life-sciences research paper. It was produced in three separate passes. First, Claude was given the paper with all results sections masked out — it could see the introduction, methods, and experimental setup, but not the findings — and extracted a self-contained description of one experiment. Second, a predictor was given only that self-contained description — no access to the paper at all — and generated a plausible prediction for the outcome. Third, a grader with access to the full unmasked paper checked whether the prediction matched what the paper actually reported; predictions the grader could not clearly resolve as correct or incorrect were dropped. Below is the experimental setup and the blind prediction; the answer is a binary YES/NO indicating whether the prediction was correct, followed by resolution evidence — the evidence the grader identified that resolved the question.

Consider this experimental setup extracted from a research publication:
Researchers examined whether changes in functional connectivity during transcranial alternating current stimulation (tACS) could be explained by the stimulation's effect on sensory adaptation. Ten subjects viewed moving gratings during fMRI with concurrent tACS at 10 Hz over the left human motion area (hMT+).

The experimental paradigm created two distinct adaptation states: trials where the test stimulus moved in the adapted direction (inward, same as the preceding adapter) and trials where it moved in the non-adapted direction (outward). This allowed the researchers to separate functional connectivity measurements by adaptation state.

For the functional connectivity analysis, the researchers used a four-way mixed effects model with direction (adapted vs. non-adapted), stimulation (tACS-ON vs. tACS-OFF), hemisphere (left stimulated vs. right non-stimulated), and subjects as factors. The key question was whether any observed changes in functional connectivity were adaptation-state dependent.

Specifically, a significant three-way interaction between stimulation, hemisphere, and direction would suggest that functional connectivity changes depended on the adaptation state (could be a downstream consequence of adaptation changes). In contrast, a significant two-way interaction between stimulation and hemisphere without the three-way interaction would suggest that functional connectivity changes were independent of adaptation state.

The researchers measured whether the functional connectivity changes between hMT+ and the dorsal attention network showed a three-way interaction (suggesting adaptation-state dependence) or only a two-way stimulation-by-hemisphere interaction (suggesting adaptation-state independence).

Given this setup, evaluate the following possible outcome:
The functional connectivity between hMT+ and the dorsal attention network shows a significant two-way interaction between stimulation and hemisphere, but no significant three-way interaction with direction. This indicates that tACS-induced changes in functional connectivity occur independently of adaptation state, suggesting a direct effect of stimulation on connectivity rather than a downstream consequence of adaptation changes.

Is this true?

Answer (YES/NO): YES